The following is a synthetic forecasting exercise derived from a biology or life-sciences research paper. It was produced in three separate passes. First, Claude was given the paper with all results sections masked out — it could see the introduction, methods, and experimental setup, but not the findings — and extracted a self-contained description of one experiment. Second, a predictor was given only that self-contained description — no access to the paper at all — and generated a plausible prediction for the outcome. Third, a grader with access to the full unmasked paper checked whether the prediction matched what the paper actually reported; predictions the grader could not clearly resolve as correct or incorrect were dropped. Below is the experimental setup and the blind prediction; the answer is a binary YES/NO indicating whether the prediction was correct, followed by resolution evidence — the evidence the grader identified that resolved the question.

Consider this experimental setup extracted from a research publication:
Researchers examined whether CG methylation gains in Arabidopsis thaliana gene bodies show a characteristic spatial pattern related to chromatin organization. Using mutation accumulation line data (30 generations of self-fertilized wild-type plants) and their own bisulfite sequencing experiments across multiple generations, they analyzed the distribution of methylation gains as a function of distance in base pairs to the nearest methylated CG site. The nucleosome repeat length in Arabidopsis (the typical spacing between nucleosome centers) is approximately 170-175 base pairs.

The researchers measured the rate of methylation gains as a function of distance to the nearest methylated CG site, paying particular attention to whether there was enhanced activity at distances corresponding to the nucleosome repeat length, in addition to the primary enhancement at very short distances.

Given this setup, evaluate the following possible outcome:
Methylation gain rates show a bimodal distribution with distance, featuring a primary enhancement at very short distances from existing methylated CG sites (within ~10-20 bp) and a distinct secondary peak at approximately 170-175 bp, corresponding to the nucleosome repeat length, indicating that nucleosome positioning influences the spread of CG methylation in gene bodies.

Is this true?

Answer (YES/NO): YES